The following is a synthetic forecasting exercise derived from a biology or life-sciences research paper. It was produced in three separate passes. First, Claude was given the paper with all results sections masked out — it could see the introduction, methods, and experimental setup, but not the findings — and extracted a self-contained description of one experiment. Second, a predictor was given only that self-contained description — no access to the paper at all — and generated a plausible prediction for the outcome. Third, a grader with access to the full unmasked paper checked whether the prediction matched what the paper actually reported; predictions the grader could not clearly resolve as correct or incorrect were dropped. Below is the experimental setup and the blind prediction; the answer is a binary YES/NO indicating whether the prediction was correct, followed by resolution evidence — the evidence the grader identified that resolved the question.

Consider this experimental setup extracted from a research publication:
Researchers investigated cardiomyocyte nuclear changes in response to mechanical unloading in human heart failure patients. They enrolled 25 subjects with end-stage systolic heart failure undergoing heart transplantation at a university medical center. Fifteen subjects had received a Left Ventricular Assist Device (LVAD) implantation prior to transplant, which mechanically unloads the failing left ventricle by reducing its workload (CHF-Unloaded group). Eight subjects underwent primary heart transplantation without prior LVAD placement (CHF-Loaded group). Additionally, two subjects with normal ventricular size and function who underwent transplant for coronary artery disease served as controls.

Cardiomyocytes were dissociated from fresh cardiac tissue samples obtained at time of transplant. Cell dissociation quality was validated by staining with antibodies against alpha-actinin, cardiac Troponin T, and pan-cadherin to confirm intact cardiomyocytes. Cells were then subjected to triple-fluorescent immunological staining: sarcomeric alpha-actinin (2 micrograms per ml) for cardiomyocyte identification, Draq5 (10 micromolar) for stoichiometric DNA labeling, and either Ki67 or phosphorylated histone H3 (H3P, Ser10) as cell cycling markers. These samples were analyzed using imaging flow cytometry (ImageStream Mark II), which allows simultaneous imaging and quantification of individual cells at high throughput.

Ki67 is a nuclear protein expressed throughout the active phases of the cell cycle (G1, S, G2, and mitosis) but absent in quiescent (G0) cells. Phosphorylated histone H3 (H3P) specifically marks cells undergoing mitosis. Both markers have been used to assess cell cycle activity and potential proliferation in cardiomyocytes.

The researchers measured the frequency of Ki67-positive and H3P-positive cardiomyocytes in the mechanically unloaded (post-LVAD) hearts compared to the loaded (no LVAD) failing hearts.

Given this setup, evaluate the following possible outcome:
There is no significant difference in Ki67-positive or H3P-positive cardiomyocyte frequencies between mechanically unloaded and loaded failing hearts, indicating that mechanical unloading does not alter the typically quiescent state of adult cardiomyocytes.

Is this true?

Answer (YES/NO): YES